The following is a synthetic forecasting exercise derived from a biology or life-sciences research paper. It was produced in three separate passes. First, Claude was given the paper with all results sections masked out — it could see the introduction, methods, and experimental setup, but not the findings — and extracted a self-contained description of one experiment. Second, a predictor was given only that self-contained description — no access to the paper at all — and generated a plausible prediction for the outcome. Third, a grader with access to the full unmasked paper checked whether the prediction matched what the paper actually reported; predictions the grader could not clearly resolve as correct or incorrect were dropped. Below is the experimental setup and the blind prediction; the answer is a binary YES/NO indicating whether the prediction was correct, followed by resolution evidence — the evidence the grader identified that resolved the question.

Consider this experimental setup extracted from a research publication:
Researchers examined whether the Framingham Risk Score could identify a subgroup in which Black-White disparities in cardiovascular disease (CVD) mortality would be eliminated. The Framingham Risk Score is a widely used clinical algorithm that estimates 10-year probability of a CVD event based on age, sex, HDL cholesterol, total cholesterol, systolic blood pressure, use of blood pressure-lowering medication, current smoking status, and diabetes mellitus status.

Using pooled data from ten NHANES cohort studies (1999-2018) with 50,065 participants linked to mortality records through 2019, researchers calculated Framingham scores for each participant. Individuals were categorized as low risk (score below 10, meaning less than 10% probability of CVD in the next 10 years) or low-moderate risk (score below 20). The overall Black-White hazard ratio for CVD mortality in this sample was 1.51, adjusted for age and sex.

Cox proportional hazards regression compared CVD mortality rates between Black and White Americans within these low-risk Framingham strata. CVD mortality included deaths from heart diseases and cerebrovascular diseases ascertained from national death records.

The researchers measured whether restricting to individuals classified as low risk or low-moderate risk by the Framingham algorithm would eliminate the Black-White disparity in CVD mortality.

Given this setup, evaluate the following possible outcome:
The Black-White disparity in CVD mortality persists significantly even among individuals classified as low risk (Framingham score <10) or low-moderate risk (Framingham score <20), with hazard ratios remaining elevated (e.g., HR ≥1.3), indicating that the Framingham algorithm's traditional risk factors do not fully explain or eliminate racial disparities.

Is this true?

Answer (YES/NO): YES